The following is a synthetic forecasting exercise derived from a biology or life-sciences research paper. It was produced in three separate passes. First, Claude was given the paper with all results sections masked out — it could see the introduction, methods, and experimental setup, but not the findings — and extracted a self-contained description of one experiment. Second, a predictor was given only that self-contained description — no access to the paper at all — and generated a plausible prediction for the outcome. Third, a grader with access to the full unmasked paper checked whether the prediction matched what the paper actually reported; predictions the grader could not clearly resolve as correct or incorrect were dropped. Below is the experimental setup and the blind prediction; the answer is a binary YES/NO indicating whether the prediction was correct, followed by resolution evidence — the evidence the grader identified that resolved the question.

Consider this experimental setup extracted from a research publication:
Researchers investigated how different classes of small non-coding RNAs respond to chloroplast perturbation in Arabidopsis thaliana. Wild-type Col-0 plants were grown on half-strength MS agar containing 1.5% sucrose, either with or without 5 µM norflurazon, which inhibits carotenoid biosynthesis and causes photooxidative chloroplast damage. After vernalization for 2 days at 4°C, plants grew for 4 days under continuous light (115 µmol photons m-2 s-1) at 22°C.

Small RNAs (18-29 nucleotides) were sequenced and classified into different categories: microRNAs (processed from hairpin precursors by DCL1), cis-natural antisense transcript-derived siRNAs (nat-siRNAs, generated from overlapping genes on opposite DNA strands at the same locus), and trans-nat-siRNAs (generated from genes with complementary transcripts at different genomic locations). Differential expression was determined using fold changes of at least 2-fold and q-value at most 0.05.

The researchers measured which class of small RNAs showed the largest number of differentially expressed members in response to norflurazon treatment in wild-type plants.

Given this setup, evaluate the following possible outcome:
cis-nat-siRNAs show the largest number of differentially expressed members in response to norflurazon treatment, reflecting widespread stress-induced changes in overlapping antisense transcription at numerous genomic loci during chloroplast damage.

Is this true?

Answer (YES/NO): NO